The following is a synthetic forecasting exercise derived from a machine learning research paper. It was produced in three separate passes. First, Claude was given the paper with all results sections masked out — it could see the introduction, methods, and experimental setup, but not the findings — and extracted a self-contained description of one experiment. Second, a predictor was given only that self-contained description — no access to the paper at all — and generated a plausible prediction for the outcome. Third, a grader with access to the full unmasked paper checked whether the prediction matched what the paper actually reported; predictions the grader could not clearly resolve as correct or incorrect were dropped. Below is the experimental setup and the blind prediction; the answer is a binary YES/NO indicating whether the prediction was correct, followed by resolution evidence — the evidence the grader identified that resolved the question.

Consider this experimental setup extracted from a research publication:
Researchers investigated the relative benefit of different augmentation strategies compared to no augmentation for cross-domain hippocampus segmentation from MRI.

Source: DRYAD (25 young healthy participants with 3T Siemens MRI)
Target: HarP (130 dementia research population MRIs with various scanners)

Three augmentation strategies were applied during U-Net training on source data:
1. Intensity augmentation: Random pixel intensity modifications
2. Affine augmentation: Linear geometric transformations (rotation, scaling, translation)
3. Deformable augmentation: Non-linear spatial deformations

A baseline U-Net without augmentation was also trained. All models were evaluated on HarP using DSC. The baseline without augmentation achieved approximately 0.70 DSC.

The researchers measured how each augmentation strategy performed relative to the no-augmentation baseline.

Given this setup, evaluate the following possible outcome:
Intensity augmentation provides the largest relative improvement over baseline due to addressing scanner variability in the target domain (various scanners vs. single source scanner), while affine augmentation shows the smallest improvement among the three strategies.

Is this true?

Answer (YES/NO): NO